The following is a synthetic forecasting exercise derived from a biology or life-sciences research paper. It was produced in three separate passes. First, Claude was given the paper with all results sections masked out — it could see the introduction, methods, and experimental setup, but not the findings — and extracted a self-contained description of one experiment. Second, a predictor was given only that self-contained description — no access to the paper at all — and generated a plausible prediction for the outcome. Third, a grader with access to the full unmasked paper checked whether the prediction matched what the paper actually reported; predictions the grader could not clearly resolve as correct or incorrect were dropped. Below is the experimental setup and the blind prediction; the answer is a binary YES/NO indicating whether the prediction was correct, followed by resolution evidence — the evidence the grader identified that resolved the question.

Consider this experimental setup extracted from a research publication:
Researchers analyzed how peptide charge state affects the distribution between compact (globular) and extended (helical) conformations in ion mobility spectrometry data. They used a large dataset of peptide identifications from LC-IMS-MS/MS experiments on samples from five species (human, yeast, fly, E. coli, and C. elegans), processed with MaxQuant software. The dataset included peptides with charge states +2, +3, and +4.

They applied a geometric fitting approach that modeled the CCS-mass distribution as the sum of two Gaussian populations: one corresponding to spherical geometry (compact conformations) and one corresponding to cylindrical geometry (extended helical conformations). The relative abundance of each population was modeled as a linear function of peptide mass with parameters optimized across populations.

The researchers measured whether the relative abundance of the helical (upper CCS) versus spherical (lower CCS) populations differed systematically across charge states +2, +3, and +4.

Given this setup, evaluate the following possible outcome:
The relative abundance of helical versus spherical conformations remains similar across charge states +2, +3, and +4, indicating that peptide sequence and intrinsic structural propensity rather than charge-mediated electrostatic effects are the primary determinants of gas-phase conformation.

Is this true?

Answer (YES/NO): NO